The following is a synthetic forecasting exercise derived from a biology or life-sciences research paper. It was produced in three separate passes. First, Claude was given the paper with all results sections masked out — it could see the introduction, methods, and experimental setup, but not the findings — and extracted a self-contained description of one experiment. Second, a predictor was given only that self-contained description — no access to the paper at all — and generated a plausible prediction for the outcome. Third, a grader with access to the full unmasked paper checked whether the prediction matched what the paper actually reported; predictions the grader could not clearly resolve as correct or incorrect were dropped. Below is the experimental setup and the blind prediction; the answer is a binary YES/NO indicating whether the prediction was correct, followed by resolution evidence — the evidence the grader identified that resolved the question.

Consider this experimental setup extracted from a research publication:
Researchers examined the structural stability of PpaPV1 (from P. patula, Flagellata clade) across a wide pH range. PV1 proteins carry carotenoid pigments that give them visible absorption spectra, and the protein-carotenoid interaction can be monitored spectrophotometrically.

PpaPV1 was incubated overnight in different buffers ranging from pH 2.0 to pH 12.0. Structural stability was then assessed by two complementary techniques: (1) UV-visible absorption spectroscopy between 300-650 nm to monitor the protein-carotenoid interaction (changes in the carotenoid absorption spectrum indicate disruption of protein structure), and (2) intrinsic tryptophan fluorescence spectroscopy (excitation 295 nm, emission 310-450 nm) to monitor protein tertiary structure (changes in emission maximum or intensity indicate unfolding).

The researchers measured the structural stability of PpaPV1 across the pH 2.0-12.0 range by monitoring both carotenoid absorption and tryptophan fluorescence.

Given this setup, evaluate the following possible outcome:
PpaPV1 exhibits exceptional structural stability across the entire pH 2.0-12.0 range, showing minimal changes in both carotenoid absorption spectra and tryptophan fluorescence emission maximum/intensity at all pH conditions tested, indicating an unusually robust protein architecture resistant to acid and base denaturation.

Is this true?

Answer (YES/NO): YES